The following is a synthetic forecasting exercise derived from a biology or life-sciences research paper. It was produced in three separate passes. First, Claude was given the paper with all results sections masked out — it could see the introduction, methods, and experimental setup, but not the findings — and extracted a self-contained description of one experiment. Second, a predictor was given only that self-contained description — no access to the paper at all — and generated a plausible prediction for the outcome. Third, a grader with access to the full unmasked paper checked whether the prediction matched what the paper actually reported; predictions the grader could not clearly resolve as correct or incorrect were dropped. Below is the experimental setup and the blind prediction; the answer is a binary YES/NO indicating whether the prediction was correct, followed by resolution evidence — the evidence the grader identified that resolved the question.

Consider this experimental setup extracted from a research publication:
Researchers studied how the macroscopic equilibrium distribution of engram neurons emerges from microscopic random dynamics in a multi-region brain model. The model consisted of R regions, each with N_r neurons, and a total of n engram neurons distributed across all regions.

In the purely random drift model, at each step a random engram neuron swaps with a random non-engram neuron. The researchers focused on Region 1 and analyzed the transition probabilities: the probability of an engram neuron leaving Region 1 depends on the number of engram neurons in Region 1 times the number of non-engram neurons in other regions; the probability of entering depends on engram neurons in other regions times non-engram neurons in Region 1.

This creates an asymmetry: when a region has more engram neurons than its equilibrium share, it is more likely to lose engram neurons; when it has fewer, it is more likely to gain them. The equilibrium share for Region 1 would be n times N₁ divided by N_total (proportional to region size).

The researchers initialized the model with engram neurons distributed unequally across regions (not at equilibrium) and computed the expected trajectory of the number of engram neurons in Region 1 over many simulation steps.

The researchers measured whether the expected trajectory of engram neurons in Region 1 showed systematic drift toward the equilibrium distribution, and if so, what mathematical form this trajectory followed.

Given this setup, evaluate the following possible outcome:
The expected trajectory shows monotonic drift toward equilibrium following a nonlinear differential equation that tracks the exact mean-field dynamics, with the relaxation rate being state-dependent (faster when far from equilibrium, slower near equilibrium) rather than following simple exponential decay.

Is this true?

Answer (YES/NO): NO